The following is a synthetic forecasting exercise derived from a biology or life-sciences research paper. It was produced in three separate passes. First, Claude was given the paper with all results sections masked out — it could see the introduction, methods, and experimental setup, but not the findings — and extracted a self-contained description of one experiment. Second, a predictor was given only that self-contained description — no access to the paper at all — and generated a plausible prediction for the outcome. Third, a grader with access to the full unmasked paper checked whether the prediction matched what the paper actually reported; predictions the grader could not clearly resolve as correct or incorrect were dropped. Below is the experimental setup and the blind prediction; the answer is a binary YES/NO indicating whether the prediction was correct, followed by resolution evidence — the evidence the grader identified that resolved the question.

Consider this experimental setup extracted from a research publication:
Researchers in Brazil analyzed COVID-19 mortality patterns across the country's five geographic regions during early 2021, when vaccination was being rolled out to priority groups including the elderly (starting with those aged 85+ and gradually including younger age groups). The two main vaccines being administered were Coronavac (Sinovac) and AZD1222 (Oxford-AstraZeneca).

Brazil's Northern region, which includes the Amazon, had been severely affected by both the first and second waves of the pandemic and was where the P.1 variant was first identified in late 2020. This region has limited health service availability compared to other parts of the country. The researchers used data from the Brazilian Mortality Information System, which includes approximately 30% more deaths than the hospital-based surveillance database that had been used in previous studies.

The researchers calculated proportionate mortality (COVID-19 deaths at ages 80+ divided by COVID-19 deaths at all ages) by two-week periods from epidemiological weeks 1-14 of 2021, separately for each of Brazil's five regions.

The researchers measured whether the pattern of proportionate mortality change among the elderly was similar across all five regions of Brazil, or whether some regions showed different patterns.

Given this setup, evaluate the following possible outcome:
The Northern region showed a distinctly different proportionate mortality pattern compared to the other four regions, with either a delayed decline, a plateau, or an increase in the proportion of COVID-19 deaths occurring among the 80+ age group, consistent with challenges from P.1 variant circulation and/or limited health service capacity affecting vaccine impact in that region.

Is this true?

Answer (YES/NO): YES